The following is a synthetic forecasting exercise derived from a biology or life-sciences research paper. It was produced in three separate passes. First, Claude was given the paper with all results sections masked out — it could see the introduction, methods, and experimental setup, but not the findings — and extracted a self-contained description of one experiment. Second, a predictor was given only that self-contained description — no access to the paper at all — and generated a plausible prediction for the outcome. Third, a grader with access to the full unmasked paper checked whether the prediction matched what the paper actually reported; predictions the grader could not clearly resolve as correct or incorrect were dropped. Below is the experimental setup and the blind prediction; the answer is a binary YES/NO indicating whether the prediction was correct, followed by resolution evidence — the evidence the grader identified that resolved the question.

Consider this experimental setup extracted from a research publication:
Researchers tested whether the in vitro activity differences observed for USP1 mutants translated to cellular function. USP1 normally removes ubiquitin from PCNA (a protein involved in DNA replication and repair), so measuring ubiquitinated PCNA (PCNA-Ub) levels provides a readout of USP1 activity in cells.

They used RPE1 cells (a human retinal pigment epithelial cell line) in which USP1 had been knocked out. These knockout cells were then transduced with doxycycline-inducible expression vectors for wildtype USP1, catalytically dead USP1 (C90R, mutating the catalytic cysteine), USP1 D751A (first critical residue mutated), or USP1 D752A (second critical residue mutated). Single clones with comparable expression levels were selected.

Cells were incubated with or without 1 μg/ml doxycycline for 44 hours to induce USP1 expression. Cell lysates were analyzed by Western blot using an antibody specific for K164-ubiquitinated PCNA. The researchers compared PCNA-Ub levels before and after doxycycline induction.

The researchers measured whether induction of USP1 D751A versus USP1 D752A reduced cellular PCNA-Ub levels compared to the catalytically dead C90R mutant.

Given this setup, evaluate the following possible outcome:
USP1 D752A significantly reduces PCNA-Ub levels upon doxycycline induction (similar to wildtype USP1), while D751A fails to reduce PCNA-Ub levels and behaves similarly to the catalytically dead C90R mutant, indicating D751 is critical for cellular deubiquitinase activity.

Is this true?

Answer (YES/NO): NO